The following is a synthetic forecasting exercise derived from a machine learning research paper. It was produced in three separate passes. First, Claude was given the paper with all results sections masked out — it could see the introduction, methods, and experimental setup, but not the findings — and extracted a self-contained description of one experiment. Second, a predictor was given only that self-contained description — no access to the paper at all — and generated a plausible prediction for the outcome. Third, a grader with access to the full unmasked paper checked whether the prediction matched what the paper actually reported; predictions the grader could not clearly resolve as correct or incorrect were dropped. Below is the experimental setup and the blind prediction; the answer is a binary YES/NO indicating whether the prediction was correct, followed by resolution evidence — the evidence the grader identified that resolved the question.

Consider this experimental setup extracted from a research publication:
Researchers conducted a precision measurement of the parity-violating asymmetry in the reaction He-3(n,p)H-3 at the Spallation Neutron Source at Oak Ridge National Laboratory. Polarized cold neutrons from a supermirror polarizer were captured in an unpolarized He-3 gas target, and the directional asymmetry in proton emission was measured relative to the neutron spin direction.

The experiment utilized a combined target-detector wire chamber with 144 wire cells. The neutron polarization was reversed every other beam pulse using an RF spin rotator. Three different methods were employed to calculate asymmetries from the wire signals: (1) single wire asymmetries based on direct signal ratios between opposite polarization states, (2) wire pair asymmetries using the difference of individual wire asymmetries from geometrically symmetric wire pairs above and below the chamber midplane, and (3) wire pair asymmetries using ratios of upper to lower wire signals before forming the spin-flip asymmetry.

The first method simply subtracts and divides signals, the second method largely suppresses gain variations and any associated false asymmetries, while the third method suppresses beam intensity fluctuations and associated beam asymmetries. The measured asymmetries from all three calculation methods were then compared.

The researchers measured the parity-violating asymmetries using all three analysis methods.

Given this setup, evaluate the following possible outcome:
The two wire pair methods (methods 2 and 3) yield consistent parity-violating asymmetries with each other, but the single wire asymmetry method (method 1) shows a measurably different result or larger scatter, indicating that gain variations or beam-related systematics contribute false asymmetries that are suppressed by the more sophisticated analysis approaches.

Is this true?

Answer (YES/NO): NO